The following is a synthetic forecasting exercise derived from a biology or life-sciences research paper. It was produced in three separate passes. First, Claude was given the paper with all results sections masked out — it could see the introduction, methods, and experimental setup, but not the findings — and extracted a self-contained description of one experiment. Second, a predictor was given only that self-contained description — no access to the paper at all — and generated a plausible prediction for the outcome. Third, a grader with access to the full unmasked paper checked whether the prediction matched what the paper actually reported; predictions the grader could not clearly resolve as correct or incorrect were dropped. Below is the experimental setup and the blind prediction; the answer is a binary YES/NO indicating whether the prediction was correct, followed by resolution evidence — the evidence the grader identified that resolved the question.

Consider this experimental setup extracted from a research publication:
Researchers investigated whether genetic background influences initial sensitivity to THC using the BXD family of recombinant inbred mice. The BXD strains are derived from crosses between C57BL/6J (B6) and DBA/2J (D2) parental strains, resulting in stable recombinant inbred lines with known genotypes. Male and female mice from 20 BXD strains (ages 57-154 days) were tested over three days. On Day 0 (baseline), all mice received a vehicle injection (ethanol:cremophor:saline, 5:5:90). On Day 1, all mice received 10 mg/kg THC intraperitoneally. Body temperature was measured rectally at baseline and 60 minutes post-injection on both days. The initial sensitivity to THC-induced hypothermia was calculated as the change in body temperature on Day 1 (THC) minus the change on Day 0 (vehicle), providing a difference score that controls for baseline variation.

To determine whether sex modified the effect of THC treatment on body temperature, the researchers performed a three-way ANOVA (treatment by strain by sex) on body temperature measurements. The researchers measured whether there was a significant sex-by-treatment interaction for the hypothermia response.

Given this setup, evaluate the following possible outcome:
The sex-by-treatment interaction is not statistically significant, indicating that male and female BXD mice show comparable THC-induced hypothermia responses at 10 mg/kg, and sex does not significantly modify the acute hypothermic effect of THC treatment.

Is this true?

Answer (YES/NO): NO